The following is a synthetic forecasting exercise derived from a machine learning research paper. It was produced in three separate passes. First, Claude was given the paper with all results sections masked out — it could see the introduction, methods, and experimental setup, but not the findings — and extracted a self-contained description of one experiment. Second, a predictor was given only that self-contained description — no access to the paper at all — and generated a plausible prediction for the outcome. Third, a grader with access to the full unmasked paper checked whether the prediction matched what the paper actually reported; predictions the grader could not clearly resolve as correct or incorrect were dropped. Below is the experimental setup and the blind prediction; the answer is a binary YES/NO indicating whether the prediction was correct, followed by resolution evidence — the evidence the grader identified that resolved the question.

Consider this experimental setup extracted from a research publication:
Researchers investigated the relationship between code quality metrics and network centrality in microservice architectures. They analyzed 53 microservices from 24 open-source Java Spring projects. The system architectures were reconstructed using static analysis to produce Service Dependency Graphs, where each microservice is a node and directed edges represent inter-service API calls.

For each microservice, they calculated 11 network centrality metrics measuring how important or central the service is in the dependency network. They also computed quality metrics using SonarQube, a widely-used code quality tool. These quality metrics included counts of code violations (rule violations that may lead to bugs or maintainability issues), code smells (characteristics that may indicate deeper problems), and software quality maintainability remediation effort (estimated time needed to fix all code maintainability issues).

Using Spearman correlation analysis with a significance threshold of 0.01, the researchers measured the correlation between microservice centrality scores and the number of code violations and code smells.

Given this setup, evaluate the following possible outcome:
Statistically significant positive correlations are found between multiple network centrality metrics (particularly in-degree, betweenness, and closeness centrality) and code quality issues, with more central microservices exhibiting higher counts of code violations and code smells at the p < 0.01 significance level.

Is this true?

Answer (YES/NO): NO